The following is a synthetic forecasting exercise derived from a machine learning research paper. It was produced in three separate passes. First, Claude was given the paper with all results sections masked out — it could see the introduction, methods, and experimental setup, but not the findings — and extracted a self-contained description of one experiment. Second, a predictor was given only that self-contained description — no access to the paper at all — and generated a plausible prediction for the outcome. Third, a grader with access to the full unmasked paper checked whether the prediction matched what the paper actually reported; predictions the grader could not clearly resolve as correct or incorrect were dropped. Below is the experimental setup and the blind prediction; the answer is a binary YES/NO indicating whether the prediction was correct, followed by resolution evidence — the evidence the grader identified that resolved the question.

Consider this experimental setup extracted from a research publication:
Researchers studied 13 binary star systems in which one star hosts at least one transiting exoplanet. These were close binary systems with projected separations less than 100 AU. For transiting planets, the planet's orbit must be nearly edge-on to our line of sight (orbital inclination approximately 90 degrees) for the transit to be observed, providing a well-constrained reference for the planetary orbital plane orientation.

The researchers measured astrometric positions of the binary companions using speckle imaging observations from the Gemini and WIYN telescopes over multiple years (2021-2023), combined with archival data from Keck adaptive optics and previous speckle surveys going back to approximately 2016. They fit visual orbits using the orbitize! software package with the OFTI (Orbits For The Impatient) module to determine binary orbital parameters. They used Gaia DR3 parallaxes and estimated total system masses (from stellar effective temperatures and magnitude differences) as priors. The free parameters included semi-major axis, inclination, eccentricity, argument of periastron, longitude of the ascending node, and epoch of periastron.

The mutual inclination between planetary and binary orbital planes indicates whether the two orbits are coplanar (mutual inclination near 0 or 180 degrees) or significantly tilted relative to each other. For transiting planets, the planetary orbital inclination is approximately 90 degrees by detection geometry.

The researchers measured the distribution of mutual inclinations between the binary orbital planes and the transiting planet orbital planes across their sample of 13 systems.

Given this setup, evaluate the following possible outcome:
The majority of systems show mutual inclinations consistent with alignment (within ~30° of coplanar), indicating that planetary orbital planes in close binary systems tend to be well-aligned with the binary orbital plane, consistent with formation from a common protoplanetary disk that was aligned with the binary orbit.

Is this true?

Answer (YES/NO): YES